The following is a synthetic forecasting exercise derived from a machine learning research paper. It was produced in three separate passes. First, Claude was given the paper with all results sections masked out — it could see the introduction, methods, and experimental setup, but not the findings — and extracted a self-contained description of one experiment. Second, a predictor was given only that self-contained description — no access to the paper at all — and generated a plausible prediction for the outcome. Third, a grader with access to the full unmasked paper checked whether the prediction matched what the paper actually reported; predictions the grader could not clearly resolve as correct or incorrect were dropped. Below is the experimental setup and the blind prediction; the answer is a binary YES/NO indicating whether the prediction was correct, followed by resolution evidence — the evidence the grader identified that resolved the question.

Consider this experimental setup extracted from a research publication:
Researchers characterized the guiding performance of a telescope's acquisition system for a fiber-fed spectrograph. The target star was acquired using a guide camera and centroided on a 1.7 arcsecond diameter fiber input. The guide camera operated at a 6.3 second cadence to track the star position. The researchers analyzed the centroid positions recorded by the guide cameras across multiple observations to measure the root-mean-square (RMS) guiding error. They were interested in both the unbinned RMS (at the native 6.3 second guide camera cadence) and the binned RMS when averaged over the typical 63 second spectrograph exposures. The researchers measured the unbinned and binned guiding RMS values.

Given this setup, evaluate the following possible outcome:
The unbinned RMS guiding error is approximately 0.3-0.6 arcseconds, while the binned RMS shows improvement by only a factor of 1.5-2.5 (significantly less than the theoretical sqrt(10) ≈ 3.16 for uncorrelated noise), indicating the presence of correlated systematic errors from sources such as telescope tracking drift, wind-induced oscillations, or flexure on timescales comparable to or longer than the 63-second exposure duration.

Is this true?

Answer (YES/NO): NO